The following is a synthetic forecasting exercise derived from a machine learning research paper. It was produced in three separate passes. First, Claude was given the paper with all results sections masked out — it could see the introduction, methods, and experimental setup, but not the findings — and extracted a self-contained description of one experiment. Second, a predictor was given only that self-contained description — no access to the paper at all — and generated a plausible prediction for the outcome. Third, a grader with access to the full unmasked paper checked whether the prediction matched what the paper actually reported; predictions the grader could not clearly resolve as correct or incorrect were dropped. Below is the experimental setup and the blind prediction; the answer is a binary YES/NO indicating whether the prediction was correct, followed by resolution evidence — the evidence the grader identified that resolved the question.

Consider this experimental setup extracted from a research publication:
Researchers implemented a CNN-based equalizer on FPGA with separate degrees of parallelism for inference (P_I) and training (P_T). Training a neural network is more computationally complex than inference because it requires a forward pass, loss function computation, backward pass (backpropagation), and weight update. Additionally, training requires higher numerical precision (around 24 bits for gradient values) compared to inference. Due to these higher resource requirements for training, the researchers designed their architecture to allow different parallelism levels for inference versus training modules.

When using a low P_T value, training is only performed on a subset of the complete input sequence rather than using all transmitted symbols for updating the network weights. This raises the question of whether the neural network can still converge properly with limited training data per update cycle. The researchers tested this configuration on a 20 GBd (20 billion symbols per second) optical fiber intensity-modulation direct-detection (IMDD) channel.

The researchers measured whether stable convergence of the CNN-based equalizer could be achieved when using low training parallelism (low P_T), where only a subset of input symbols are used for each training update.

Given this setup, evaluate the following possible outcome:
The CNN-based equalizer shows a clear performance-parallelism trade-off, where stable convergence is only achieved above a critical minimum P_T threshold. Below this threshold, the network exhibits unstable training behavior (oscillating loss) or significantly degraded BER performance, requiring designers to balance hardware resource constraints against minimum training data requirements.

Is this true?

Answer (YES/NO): NO